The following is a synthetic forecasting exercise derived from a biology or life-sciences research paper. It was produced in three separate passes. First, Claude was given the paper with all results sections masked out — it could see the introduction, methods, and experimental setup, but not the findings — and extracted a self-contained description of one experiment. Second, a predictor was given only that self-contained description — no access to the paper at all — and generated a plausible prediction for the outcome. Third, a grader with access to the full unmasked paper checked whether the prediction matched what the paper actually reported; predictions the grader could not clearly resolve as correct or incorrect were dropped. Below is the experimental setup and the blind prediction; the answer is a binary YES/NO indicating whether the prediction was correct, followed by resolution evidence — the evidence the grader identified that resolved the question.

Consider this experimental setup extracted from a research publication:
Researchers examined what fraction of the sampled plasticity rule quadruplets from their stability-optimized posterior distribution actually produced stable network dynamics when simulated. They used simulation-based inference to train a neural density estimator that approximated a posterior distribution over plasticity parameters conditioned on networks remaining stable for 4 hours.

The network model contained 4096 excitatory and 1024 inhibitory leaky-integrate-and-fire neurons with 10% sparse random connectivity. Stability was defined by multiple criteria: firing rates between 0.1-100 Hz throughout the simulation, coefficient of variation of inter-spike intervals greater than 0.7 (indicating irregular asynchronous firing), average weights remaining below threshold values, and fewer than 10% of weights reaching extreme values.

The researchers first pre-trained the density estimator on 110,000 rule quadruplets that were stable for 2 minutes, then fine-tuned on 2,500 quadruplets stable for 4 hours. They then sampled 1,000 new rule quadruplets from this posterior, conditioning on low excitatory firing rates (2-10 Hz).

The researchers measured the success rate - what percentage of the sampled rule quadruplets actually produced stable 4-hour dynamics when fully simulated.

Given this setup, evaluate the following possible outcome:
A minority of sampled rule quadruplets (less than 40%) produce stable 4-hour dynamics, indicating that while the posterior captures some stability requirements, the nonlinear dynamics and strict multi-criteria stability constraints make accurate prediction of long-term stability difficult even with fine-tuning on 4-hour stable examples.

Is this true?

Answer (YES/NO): NO